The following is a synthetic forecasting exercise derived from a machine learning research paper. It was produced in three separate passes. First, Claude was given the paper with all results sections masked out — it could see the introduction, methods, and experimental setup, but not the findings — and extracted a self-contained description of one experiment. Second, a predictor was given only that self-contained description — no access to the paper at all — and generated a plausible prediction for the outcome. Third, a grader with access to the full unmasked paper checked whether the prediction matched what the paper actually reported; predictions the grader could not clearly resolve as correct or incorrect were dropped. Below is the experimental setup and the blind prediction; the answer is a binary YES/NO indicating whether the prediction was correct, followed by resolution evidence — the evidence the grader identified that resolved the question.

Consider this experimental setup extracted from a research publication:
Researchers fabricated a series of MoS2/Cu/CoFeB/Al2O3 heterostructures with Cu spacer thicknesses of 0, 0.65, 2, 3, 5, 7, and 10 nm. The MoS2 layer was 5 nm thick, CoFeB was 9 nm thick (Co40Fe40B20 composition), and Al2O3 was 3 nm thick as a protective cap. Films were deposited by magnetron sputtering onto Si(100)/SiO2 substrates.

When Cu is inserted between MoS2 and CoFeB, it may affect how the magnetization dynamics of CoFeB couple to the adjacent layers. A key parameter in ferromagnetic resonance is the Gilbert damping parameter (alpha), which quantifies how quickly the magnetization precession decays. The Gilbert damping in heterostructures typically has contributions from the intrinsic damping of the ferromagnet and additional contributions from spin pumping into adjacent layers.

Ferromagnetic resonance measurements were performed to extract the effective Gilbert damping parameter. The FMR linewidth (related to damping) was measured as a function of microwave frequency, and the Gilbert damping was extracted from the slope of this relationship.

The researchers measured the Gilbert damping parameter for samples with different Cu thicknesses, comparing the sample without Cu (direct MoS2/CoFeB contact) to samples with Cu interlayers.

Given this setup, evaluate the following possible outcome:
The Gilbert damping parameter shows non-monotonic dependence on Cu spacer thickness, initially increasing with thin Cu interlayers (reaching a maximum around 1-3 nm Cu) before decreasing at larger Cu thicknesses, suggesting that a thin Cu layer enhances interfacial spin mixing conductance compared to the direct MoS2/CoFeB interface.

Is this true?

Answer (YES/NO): NO